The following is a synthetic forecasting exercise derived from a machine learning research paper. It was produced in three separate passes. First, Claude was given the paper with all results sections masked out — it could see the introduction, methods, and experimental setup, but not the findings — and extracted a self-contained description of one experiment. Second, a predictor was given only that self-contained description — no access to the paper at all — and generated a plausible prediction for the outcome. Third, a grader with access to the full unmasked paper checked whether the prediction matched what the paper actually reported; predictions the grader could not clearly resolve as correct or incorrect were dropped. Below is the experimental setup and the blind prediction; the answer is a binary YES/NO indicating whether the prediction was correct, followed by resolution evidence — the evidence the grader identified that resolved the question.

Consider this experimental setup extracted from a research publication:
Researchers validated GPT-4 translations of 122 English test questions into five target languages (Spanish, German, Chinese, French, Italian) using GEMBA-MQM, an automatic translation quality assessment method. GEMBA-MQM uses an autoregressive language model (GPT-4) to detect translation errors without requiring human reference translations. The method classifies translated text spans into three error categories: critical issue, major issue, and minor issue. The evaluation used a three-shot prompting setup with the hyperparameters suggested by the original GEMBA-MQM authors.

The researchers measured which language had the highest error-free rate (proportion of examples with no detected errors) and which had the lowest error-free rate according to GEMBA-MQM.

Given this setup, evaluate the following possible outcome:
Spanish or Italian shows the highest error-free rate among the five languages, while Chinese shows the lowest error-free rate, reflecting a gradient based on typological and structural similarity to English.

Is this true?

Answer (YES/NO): NO